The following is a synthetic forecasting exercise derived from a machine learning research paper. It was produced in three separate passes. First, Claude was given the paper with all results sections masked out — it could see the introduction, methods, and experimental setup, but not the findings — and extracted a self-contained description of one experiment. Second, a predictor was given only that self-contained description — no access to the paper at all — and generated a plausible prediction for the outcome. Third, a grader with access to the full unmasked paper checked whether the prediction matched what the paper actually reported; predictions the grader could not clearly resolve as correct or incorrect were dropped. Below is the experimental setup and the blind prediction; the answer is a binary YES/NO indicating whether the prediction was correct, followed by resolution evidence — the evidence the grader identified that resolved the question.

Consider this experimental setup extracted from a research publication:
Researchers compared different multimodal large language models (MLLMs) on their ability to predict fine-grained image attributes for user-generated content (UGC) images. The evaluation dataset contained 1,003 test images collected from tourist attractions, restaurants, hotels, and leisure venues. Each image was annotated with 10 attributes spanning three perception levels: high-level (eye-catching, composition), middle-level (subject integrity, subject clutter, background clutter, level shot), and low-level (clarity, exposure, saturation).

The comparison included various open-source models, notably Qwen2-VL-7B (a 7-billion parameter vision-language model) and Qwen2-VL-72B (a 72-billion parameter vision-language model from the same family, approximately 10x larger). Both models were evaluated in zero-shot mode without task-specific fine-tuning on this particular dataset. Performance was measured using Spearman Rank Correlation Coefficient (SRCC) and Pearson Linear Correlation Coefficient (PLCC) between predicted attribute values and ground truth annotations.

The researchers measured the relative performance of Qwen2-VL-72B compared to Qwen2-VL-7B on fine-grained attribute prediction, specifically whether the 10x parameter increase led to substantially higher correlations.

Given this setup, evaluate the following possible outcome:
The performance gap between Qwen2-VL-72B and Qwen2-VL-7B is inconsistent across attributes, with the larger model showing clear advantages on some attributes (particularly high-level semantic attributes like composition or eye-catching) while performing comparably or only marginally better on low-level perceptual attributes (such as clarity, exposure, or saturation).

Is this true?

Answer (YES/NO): NO